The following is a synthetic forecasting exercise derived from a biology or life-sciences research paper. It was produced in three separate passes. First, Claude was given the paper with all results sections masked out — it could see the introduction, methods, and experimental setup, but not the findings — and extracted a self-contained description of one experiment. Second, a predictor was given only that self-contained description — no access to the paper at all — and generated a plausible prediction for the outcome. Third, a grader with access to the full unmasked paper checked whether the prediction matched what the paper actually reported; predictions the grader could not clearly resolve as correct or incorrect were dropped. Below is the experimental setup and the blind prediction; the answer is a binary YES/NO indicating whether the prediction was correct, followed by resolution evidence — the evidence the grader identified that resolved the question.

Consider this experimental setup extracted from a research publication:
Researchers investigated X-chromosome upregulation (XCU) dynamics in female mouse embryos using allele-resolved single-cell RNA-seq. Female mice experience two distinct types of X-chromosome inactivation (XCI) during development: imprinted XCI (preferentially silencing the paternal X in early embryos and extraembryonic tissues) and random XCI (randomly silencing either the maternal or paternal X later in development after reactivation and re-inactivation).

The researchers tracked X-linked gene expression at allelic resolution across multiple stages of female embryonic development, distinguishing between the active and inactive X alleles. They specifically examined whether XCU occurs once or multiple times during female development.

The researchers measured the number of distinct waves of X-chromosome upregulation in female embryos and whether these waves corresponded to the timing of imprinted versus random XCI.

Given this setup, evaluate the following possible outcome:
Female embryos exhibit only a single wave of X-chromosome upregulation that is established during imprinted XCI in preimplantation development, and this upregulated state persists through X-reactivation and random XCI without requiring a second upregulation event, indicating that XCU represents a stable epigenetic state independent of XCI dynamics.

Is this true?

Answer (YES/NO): NO